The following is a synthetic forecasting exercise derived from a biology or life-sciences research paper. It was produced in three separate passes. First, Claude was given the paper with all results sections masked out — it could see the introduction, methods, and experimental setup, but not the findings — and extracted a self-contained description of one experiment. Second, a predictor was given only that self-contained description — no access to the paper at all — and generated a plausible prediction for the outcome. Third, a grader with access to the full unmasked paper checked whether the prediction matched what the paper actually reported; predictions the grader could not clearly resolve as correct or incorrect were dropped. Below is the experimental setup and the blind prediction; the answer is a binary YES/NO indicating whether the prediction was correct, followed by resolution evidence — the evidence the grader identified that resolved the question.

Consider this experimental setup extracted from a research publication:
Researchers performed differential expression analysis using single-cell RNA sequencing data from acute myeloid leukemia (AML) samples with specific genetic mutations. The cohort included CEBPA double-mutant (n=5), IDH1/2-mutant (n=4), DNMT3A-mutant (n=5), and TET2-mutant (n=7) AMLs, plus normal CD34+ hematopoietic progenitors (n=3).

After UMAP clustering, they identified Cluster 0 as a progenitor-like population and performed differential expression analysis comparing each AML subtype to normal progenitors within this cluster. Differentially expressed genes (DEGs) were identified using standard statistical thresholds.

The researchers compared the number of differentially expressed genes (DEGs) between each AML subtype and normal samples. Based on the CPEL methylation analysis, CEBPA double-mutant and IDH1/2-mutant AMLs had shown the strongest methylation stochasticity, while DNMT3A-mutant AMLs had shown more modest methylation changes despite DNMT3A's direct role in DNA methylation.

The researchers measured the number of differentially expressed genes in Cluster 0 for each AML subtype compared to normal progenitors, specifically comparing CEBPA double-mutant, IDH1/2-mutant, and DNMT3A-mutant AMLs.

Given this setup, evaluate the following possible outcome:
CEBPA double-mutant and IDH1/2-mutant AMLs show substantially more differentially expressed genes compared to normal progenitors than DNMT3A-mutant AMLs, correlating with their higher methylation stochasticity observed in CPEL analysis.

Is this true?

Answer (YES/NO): NO